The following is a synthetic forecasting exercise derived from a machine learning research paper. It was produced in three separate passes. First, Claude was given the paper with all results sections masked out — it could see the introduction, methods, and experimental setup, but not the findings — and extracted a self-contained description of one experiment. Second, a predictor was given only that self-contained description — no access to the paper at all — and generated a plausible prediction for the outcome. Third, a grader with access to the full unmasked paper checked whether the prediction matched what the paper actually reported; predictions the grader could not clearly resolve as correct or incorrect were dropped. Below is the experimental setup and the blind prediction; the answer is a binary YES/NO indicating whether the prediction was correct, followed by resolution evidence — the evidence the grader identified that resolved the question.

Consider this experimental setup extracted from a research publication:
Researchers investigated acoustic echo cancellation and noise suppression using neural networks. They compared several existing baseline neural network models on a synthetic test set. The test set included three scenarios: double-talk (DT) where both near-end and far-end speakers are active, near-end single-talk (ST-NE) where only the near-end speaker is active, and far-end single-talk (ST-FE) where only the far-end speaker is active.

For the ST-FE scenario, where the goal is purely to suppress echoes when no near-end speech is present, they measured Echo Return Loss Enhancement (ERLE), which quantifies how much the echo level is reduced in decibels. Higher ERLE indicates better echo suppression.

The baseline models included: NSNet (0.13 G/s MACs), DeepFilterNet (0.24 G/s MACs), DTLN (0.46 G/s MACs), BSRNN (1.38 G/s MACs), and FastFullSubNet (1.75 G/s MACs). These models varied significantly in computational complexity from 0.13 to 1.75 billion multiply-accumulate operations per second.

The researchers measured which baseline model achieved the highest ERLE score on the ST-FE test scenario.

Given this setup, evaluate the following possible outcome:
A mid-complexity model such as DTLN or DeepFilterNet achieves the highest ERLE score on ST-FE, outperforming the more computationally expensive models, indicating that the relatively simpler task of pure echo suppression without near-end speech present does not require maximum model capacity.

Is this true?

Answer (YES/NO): YES